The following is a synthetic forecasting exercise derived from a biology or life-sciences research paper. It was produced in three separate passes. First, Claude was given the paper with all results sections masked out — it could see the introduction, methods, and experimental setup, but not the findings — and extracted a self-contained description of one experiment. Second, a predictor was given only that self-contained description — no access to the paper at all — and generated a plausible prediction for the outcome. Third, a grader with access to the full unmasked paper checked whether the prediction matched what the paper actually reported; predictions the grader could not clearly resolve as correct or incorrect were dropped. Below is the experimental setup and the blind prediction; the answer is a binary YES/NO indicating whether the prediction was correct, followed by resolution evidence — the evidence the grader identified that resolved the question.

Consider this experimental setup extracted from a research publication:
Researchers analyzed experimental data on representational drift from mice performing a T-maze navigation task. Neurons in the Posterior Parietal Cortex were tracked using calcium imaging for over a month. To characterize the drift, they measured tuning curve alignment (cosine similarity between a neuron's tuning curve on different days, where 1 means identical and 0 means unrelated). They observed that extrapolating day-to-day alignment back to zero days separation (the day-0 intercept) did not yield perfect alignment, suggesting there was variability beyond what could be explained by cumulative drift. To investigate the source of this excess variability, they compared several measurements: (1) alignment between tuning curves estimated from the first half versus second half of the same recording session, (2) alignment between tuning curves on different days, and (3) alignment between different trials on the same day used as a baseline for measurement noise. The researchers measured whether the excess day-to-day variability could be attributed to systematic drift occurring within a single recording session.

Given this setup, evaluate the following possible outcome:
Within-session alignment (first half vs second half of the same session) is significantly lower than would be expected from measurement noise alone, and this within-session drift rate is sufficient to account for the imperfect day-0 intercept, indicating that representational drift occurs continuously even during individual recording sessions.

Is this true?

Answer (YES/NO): NO